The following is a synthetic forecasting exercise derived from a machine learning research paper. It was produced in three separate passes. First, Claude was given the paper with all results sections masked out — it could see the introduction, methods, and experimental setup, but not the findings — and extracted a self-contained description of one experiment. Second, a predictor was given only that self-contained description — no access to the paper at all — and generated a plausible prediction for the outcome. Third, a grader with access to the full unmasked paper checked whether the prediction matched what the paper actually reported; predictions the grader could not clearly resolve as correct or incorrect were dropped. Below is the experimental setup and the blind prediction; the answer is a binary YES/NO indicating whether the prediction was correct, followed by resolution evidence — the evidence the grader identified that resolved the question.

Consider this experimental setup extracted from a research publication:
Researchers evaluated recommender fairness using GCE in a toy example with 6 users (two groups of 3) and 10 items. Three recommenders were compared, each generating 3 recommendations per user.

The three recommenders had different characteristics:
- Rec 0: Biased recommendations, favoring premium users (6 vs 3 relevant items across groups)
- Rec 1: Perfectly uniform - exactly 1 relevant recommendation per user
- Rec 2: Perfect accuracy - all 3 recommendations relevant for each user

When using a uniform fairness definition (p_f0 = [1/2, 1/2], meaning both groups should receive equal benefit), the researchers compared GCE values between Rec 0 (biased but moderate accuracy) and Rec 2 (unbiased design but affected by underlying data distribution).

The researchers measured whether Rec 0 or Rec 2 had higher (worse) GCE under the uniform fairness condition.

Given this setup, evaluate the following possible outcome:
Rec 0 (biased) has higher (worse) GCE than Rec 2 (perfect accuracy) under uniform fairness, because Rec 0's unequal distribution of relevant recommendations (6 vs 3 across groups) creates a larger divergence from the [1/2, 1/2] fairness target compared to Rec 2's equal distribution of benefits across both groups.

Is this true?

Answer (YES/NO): YES